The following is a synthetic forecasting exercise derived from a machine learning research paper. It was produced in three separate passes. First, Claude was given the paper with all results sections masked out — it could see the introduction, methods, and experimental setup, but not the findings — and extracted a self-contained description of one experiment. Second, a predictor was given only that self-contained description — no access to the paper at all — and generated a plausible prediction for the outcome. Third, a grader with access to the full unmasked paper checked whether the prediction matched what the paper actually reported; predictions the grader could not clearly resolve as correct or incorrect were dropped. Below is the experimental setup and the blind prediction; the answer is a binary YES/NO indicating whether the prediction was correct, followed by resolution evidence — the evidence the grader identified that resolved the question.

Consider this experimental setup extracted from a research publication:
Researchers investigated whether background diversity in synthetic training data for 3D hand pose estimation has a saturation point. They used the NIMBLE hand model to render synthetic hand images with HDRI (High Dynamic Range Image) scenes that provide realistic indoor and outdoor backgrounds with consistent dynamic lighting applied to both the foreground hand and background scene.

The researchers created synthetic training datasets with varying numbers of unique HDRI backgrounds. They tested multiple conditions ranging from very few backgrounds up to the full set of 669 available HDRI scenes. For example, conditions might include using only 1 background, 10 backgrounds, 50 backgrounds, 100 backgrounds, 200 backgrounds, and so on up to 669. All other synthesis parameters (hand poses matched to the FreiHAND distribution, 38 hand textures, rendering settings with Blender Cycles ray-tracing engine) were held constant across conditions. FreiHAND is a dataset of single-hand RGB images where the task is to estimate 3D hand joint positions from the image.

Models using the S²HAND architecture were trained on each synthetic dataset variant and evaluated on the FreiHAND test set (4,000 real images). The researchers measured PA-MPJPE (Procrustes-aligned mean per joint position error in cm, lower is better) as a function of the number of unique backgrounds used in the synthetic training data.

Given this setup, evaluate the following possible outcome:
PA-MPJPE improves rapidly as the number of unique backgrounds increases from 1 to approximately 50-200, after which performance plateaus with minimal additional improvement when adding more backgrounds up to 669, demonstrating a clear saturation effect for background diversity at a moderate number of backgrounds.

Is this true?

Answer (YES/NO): NO